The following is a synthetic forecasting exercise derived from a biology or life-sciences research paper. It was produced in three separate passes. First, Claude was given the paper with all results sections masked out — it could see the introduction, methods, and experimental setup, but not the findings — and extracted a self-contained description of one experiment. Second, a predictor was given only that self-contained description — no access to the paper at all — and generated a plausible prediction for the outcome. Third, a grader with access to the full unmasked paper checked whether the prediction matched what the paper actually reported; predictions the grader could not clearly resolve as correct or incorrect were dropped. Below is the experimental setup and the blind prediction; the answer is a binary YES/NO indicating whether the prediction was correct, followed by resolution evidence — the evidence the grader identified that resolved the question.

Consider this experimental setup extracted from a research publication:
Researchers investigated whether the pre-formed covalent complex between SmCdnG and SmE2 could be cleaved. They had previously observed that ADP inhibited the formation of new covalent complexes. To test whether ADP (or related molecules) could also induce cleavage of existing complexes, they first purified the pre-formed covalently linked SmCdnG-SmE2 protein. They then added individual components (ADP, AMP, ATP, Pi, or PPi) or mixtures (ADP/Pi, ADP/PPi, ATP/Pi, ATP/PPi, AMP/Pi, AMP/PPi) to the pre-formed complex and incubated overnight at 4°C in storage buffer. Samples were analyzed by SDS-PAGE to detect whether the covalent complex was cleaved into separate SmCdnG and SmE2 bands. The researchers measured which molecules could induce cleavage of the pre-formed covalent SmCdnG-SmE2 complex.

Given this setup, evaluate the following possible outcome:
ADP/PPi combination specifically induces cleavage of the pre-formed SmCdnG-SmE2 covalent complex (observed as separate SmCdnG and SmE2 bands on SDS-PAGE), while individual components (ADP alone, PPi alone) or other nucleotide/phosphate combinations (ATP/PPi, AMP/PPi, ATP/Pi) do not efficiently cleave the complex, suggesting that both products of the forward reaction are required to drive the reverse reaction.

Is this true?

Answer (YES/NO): NO